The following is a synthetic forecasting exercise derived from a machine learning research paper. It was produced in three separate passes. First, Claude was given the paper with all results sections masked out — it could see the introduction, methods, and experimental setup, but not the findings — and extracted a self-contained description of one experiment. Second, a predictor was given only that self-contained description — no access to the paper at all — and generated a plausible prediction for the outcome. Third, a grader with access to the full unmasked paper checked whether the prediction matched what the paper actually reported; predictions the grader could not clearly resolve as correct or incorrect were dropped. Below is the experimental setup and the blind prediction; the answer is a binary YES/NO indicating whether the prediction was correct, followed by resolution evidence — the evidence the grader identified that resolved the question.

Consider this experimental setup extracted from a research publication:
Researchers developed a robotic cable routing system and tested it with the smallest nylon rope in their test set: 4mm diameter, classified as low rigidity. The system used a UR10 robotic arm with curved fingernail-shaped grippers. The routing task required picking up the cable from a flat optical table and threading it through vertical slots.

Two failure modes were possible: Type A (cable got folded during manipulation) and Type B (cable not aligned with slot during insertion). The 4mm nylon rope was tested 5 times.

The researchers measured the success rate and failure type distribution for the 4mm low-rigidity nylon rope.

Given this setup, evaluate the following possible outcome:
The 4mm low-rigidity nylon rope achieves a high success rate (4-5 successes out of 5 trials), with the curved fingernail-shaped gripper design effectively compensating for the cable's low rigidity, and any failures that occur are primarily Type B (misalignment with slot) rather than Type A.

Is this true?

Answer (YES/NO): NO